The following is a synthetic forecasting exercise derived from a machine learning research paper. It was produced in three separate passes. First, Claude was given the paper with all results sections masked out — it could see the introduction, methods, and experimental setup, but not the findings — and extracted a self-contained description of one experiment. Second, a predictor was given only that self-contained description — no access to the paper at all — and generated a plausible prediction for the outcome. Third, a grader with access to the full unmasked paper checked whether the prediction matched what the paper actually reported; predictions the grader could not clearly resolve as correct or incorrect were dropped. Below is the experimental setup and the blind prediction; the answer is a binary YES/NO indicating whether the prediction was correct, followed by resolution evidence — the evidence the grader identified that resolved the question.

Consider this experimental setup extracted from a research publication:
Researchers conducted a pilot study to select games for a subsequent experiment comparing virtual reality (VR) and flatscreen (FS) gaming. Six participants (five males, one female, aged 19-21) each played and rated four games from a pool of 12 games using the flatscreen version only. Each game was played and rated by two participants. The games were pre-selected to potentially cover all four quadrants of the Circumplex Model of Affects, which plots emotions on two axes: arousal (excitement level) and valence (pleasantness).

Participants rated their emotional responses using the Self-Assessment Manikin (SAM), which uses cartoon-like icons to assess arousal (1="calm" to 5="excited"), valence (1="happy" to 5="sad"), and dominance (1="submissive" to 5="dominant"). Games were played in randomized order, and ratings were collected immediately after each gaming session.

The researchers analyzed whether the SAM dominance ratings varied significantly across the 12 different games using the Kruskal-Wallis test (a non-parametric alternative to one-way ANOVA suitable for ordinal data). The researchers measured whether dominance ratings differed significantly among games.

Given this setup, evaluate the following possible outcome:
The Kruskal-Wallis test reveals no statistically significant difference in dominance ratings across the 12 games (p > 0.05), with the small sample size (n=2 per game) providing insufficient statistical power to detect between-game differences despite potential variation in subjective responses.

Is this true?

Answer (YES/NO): NO